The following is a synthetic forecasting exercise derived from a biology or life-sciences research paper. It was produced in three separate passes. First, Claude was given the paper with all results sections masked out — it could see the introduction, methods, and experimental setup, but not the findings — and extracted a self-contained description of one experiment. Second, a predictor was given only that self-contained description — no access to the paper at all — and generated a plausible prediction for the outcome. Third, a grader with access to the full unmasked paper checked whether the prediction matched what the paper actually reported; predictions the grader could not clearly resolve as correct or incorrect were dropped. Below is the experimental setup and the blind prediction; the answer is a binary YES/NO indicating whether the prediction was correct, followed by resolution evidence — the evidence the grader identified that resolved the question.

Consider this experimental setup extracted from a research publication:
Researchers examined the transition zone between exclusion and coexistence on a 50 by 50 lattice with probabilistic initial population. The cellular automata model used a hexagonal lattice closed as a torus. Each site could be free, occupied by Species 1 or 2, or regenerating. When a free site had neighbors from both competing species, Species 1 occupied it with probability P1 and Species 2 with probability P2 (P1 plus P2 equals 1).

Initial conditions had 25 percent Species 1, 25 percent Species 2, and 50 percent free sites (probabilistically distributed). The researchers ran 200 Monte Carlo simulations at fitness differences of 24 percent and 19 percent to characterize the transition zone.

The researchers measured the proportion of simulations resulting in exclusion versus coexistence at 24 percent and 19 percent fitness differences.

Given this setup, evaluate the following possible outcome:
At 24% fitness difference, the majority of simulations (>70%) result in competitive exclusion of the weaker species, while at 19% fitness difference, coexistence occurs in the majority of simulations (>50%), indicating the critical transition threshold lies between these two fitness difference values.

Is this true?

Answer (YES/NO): YES